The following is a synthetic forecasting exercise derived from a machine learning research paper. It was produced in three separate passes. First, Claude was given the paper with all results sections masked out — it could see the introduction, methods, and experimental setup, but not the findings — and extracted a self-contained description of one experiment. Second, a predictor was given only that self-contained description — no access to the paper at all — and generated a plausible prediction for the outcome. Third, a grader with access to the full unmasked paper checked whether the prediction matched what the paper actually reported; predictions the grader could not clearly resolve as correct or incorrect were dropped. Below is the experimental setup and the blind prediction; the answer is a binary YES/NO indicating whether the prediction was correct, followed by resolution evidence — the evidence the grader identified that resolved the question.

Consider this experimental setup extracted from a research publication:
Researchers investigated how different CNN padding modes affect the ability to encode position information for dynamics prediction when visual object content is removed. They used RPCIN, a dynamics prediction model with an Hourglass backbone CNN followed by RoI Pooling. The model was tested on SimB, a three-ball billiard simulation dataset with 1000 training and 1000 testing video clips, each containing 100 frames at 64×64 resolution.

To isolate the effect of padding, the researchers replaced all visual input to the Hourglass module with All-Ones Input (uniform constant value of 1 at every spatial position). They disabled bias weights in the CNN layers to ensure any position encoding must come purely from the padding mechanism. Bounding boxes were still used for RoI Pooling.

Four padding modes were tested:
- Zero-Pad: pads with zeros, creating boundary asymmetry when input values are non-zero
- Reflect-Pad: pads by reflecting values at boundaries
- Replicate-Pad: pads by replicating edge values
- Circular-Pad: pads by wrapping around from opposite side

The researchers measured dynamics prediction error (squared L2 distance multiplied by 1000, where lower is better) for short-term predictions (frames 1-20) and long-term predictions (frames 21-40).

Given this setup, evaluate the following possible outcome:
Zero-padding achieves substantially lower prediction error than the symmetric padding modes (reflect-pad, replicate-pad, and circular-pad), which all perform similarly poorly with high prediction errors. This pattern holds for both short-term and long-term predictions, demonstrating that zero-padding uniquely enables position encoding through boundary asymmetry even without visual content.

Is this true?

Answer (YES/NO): YES